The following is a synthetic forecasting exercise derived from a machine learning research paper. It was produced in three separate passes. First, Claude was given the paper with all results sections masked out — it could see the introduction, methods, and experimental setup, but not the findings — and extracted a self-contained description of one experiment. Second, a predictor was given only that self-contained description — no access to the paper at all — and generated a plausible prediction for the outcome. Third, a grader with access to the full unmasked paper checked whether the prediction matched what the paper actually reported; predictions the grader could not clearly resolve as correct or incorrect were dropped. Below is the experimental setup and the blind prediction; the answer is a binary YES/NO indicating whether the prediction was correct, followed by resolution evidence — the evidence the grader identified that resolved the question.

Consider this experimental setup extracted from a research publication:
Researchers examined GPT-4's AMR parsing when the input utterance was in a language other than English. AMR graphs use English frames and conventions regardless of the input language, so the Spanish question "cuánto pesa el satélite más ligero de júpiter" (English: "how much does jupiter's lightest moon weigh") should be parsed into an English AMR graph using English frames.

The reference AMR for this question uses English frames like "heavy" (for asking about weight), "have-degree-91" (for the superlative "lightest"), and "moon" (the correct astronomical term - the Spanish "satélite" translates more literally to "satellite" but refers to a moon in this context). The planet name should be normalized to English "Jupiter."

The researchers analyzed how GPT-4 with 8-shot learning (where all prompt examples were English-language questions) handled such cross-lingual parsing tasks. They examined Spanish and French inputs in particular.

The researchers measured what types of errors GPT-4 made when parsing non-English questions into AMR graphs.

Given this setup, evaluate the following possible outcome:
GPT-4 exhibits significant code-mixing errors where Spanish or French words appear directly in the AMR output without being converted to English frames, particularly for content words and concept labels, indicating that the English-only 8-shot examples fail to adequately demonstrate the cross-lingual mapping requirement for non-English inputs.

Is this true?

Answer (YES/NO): NO